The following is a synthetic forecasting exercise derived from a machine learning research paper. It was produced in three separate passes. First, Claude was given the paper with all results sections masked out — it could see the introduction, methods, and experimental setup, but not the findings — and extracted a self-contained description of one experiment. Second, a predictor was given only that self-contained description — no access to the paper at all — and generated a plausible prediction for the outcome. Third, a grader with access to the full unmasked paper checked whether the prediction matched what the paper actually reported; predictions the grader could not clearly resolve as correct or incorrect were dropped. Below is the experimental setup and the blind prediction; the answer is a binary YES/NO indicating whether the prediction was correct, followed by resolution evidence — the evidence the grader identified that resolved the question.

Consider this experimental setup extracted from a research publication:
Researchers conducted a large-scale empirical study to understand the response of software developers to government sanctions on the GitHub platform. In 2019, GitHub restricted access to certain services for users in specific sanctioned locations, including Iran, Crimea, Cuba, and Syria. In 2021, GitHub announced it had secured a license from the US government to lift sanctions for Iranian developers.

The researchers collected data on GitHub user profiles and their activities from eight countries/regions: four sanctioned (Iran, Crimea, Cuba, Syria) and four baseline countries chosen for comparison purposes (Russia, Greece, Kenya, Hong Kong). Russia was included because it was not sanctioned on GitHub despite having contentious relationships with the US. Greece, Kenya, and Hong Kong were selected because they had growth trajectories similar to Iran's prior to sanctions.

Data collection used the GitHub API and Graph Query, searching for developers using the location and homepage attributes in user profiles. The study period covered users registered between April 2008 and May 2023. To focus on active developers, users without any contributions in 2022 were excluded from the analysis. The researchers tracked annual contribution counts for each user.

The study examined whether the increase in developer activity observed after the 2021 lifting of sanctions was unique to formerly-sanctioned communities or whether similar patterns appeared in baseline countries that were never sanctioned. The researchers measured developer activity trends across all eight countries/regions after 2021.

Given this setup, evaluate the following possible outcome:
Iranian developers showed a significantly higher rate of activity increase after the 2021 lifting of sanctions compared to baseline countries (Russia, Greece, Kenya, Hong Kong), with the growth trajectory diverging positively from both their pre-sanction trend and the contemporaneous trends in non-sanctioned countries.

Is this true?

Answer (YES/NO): NO